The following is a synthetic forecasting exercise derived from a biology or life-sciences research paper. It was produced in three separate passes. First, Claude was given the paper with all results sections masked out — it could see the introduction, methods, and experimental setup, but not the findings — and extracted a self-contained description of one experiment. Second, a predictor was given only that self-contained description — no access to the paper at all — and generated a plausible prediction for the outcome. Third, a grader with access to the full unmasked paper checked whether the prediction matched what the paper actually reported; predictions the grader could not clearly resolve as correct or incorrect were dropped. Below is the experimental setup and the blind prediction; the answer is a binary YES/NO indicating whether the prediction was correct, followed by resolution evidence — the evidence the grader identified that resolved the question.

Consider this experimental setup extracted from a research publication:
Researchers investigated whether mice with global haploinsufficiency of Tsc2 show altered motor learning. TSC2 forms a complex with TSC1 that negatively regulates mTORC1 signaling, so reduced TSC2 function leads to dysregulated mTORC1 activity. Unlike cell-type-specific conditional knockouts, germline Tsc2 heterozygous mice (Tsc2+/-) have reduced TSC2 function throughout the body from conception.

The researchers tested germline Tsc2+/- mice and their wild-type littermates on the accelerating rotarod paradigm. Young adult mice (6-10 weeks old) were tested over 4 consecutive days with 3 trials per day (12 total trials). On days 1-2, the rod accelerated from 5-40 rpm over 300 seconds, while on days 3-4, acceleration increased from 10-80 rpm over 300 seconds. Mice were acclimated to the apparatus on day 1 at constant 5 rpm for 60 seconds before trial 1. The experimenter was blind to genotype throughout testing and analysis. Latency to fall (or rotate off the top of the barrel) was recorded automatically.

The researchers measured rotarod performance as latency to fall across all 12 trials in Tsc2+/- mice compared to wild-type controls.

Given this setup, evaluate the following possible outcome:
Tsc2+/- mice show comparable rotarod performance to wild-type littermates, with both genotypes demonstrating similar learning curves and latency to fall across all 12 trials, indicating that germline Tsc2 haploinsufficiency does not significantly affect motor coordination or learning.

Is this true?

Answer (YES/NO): NO